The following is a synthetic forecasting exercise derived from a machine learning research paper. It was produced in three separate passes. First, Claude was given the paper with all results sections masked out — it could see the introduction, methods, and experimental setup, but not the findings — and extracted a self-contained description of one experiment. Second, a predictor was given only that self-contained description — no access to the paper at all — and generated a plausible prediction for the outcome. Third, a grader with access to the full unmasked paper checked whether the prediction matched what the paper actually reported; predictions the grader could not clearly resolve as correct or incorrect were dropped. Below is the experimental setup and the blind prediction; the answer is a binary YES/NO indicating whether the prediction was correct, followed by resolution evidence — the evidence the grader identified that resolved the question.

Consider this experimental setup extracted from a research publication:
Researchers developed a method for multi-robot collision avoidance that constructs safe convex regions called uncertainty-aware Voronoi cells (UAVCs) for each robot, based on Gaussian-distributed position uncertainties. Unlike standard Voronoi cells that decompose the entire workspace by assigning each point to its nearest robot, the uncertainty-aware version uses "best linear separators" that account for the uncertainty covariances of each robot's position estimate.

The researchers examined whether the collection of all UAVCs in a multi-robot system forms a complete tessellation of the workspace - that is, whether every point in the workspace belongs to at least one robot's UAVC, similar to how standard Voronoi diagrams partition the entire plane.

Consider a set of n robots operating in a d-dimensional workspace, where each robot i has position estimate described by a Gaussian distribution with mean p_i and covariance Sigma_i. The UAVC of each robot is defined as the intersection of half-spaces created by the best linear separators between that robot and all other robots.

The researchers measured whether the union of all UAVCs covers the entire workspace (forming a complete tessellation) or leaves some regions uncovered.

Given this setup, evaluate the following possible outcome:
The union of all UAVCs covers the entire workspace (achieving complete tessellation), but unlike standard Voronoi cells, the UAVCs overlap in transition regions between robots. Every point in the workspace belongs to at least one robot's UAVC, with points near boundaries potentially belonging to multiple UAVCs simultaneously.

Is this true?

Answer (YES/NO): NO